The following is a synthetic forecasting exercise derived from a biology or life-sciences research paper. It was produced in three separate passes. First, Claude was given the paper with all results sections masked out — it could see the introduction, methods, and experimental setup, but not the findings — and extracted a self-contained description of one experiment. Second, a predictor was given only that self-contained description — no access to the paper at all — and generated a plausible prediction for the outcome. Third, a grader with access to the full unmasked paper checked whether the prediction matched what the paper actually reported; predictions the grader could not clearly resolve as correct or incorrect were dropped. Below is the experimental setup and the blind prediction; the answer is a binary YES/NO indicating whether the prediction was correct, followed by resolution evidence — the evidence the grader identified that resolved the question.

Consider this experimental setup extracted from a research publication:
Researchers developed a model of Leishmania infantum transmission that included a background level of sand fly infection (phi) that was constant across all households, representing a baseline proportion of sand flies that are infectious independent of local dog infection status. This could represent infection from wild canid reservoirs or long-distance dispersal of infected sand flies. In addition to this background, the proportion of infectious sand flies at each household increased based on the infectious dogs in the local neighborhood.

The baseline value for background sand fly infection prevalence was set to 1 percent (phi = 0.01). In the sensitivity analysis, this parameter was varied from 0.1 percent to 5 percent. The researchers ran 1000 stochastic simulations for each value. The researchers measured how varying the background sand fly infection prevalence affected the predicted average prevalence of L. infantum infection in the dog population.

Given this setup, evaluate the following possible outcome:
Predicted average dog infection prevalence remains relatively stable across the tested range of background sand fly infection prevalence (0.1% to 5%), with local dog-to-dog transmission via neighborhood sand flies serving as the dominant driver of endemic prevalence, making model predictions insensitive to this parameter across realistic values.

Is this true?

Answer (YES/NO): NO